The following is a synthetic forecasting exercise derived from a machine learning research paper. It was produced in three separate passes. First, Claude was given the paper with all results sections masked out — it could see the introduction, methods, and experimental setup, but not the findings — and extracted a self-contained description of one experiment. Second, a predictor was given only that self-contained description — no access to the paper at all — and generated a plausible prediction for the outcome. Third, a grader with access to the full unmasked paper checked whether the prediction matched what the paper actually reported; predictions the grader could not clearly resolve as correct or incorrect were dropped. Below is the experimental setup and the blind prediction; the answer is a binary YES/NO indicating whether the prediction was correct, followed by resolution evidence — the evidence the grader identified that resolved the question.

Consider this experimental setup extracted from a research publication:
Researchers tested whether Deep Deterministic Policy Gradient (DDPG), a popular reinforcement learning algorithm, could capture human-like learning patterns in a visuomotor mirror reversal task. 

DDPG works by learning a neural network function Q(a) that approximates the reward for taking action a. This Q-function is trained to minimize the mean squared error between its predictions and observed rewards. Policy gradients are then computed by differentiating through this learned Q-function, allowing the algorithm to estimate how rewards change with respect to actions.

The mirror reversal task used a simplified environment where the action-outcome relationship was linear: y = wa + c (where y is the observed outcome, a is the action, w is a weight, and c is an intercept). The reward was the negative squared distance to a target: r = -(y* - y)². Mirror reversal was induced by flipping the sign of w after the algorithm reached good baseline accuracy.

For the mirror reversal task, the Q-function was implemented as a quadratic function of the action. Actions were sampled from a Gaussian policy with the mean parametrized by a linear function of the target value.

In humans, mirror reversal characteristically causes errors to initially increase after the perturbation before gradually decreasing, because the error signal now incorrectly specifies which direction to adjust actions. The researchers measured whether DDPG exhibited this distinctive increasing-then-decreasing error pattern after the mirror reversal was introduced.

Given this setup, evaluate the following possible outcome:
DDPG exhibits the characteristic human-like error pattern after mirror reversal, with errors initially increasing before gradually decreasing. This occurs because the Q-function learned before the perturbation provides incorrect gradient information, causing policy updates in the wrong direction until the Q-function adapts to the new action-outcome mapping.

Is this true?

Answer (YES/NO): NO